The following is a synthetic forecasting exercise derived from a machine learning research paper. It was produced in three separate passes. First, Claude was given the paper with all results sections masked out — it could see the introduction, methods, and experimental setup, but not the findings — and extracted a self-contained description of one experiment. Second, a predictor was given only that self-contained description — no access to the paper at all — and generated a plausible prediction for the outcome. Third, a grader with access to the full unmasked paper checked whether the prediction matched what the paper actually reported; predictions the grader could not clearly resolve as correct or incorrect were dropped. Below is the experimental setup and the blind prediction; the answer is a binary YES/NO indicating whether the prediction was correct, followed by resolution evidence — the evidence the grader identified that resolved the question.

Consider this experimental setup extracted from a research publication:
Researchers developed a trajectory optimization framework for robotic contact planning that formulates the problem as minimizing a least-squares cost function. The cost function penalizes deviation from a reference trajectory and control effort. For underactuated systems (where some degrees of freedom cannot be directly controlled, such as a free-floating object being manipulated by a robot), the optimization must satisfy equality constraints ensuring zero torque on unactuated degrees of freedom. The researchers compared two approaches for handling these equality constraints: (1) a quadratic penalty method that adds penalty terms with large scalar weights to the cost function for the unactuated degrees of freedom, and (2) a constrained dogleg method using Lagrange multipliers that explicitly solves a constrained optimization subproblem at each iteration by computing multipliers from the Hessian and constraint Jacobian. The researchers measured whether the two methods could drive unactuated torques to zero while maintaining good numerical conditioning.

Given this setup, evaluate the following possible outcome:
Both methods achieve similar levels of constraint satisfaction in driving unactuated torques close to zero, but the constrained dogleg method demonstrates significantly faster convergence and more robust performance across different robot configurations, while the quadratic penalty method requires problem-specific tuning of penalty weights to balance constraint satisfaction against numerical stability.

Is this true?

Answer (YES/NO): NO